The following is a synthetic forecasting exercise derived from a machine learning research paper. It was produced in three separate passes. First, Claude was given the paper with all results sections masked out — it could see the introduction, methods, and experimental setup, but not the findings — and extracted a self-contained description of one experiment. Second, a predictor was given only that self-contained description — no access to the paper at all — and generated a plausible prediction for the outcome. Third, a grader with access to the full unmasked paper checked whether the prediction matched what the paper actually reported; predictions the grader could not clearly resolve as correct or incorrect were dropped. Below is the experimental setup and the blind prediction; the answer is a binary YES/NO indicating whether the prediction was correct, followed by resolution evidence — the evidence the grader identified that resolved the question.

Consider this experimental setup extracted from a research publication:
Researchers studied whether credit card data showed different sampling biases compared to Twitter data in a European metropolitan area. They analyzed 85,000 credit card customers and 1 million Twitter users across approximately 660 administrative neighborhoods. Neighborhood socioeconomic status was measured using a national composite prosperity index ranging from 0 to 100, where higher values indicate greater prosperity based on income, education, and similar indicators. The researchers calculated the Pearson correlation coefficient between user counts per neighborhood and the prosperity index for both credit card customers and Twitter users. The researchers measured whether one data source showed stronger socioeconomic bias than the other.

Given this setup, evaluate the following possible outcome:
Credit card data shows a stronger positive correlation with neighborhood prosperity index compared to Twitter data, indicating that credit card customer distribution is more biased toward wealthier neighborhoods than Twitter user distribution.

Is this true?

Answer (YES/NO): NO